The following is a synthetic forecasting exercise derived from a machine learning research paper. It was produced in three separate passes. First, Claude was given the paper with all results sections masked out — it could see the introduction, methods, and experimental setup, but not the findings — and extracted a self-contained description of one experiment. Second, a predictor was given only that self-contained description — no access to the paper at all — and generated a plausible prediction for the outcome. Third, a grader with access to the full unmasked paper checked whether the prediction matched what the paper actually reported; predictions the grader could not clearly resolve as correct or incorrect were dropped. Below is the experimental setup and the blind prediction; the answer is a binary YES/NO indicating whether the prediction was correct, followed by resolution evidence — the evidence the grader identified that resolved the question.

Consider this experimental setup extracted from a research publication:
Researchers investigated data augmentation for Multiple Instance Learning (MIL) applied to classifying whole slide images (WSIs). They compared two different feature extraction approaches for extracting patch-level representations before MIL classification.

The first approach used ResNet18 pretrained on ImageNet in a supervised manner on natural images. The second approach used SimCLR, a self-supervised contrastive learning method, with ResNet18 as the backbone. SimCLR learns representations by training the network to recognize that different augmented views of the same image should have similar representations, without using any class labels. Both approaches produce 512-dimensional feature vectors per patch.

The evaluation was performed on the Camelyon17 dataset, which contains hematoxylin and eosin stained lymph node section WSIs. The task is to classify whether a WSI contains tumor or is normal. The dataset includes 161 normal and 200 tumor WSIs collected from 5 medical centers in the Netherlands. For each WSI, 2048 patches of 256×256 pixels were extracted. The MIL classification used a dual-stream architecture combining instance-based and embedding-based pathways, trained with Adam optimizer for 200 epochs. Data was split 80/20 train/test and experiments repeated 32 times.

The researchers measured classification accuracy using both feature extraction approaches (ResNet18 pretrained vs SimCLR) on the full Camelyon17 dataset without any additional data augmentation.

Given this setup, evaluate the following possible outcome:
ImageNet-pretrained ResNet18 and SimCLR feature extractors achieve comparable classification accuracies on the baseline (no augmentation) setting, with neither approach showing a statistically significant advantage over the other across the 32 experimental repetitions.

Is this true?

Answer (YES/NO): NO